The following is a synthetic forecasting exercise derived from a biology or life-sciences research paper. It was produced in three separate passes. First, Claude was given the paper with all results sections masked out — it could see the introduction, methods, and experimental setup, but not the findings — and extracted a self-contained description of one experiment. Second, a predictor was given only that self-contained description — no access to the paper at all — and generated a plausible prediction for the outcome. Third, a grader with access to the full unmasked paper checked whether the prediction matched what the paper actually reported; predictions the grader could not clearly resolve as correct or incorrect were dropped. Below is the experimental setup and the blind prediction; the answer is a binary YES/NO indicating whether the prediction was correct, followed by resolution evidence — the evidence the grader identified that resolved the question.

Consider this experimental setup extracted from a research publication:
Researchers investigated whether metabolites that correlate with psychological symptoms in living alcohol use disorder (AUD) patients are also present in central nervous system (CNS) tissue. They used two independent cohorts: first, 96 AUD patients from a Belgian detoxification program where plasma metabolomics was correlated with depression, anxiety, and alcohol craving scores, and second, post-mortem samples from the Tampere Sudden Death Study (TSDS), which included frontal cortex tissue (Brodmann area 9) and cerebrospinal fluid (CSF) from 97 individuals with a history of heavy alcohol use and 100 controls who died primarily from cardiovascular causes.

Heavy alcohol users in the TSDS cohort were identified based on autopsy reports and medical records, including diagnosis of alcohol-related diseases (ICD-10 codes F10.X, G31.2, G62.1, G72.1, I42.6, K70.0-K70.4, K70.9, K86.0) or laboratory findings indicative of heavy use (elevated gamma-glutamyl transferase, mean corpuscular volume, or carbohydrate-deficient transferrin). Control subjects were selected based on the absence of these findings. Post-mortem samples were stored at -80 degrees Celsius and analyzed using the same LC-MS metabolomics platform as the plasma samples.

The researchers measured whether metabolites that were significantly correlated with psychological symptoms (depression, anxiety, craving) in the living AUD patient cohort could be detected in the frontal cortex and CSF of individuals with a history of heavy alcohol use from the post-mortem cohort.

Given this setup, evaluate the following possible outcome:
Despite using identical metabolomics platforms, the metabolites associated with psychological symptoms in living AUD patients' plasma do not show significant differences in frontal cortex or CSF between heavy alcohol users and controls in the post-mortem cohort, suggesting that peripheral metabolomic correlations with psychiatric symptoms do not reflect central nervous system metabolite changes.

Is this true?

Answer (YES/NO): NO